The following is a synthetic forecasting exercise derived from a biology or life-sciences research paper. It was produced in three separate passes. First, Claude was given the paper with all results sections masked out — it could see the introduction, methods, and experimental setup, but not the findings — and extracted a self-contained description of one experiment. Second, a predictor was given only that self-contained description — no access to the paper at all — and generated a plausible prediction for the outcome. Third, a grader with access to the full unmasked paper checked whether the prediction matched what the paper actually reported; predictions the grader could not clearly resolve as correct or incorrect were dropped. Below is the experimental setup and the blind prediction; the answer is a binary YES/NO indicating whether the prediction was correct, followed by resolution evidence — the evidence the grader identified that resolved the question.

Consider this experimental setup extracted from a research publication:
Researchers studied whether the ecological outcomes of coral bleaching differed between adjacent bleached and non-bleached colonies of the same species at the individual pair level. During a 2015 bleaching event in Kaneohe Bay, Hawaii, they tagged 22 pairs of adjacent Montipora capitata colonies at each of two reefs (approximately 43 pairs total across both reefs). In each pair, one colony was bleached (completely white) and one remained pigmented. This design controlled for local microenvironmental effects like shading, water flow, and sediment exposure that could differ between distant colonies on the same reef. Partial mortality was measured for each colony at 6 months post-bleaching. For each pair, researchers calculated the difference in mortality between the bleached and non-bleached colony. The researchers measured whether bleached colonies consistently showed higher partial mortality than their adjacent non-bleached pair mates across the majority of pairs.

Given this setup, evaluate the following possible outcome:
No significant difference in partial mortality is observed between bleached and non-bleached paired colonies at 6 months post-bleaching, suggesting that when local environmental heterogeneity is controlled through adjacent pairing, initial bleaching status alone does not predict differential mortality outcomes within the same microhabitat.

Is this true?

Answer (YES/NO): NO